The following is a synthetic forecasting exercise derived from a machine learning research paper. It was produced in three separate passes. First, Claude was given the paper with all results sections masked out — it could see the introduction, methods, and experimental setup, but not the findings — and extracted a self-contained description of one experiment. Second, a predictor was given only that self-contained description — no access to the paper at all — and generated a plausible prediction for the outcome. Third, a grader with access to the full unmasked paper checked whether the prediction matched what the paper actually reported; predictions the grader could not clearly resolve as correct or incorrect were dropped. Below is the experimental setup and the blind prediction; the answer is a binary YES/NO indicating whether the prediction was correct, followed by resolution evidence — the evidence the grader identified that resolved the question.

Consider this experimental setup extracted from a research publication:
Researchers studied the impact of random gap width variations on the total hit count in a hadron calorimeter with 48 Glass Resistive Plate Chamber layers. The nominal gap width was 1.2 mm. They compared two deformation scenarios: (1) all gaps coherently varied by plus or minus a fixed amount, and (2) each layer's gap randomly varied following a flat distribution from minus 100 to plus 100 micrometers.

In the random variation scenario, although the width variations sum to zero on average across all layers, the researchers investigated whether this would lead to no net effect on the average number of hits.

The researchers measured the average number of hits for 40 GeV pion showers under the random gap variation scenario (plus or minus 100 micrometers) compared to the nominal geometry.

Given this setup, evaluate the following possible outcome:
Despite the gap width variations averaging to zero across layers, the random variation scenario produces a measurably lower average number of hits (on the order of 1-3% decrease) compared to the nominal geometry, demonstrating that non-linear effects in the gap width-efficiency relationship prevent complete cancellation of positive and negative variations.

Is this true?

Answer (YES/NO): NO